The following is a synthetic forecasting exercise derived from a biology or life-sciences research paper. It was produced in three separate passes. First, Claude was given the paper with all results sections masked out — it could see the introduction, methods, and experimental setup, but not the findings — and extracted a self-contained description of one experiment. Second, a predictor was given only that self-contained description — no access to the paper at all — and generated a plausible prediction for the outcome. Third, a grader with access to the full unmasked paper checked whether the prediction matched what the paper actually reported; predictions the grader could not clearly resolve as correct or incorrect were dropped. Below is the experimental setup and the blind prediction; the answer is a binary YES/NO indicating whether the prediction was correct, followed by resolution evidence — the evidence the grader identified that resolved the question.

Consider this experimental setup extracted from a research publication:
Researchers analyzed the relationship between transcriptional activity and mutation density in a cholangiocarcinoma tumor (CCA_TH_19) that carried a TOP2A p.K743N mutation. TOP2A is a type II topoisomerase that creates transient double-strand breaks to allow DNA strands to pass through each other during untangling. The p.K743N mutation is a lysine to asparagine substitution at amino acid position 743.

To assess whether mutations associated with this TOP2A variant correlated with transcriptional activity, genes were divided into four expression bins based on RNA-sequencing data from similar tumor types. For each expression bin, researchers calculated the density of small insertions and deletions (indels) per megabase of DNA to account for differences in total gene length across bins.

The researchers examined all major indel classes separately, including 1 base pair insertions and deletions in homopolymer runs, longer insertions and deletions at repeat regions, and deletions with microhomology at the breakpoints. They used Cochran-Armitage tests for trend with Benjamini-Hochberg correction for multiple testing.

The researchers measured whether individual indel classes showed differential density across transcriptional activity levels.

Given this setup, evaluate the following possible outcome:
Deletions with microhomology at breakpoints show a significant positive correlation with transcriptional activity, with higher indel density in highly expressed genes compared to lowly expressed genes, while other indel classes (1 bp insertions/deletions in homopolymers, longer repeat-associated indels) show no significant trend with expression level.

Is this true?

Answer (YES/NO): NO